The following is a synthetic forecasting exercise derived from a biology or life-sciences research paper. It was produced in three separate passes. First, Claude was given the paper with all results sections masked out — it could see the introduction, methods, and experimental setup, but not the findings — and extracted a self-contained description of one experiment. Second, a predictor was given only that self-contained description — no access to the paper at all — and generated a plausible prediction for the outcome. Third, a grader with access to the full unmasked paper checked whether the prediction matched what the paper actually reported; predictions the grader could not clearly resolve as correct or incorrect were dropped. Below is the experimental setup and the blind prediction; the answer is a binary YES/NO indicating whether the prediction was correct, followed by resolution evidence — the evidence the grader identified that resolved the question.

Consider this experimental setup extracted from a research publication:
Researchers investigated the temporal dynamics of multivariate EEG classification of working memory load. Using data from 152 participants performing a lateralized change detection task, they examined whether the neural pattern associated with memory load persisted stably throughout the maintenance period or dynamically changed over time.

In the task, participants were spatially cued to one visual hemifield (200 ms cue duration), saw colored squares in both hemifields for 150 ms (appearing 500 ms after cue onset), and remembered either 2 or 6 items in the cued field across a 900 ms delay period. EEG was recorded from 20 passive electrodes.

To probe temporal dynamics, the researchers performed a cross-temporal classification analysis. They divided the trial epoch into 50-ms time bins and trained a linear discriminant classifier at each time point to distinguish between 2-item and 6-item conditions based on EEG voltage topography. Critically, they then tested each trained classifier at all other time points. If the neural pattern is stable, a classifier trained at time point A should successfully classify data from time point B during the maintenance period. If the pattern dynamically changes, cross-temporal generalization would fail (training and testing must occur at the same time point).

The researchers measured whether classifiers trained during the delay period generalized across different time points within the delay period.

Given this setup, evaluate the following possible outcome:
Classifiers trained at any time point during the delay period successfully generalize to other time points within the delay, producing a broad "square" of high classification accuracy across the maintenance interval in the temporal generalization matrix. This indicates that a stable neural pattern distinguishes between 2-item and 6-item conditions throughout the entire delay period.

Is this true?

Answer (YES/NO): YES